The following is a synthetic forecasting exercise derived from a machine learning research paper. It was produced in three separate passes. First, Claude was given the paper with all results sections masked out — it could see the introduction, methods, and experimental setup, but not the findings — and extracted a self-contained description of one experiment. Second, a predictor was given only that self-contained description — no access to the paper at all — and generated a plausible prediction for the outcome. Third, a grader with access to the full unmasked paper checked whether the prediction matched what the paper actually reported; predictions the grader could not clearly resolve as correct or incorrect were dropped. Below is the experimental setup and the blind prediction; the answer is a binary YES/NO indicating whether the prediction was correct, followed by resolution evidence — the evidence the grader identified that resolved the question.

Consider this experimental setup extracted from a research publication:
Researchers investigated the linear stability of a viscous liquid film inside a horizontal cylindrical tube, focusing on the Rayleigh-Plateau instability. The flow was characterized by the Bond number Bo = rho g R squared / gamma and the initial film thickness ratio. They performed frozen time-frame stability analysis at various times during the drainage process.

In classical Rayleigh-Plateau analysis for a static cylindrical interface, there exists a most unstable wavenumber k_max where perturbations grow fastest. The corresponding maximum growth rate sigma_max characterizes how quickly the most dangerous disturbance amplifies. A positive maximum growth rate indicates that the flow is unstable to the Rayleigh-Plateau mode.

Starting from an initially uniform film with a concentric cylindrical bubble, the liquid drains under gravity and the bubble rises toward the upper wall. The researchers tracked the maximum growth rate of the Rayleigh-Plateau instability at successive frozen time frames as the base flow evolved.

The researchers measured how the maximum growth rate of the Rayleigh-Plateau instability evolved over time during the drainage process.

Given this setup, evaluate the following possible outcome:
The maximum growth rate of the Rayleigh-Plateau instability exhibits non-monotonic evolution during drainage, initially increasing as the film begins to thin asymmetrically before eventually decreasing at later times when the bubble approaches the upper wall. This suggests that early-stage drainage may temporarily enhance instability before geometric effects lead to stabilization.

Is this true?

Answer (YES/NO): NO